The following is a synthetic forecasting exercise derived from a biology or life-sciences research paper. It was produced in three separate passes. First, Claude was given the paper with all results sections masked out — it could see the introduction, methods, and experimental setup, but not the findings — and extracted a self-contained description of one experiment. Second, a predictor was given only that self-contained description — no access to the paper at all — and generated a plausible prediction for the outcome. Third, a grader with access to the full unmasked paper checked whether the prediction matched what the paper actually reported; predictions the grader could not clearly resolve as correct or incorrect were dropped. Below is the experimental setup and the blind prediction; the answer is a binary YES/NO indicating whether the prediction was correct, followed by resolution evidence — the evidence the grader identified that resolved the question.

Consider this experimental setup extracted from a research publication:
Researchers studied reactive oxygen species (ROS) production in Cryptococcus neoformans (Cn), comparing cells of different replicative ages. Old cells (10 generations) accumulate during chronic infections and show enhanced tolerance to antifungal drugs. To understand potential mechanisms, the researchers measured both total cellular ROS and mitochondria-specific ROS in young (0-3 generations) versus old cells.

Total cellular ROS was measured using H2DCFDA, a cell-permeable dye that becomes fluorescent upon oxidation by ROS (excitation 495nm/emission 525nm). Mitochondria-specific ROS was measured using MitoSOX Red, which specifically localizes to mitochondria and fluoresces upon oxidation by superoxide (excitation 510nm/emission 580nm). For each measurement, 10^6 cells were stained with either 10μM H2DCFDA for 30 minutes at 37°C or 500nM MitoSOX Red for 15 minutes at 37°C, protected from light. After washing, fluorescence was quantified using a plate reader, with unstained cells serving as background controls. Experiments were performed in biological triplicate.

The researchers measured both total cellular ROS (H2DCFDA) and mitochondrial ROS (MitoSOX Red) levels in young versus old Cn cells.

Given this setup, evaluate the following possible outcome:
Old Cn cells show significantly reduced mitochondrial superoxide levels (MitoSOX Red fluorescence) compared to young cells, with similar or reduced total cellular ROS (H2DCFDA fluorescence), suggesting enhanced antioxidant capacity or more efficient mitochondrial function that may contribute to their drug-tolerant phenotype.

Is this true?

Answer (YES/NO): NO